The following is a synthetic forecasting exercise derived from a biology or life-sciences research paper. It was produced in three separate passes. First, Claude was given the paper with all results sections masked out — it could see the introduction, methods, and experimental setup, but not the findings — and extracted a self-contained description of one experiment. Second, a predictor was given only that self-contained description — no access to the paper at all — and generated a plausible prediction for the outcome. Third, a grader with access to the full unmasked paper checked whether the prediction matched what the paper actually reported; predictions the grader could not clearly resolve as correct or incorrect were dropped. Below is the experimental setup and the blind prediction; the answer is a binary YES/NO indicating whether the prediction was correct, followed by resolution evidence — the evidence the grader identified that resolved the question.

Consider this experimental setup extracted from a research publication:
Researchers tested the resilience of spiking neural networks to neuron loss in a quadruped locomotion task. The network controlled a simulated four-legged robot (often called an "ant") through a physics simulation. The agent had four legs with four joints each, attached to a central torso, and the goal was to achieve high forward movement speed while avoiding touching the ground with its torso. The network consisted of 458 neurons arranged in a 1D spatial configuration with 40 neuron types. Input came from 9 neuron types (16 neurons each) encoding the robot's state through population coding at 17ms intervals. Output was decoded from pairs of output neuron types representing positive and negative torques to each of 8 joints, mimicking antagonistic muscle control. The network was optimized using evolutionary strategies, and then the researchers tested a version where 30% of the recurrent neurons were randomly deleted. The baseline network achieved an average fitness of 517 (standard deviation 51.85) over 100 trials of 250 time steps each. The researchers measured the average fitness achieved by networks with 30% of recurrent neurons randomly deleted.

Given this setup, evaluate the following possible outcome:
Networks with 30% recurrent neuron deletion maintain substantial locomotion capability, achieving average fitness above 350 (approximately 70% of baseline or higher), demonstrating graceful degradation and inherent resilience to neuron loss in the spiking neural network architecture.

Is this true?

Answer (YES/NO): NO